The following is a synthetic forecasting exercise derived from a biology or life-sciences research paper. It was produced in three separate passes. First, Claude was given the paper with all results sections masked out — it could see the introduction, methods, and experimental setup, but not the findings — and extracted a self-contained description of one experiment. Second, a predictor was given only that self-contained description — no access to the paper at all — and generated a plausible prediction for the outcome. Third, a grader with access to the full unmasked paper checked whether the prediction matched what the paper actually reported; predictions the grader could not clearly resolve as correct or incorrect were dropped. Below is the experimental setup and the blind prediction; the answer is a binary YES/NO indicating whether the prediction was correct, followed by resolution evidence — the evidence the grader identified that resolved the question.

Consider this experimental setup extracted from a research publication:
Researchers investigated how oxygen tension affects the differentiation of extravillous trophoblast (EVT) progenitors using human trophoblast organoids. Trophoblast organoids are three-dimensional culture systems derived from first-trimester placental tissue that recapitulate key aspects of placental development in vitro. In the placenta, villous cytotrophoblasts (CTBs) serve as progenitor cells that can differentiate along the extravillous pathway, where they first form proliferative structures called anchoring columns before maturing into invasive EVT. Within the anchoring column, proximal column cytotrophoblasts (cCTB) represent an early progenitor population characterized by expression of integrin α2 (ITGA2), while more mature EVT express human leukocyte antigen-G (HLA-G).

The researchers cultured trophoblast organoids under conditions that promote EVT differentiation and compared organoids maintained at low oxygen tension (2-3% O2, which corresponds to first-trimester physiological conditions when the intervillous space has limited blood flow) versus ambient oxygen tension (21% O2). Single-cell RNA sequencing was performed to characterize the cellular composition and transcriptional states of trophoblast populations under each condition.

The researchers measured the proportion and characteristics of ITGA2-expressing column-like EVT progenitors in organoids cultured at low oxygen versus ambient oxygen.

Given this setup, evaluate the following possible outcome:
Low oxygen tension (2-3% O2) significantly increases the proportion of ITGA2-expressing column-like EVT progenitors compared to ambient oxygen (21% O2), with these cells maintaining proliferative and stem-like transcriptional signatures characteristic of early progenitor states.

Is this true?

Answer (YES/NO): YES